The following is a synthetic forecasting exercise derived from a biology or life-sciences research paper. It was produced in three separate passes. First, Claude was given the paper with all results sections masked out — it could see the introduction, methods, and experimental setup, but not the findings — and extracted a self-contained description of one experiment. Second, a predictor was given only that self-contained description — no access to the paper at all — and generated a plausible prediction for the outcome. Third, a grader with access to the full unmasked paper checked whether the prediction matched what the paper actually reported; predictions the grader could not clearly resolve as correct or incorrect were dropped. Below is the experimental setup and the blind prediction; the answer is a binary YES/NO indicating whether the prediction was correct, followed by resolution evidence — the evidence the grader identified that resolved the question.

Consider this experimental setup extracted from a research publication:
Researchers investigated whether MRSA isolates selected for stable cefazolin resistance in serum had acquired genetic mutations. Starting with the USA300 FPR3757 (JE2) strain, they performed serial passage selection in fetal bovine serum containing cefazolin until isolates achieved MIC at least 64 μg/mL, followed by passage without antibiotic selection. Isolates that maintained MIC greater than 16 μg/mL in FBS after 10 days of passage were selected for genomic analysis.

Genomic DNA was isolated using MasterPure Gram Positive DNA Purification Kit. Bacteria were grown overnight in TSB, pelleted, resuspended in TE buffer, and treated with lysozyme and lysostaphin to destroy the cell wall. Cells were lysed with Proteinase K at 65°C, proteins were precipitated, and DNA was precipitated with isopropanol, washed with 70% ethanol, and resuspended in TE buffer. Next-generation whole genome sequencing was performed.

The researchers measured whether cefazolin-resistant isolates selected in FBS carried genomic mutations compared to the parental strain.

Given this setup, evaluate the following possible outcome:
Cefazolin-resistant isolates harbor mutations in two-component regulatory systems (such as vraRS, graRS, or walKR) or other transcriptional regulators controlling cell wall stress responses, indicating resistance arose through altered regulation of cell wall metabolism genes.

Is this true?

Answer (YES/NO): NO